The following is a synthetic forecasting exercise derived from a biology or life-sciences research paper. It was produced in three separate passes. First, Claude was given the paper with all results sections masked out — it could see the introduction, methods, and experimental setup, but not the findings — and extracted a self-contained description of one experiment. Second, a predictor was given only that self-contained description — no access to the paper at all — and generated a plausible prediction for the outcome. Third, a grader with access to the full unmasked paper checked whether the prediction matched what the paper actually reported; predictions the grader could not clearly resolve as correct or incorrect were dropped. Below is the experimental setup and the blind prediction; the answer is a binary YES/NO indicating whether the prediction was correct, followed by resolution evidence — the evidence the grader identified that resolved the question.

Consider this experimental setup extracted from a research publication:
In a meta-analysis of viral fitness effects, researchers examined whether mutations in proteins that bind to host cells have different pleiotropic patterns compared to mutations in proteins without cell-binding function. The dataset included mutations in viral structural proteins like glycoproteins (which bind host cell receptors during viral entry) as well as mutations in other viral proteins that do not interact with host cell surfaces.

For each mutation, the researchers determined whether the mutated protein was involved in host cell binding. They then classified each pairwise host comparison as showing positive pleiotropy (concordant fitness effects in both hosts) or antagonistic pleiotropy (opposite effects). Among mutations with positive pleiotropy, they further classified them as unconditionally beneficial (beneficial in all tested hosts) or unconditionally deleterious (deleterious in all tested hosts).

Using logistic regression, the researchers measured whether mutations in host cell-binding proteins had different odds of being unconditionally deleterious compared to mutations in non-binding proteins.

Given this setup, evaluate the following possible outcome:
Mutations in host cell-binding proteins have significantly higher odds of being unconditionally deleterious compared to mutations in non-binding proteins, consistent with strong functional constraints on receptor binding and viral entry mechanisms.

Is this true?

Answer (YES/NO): YES